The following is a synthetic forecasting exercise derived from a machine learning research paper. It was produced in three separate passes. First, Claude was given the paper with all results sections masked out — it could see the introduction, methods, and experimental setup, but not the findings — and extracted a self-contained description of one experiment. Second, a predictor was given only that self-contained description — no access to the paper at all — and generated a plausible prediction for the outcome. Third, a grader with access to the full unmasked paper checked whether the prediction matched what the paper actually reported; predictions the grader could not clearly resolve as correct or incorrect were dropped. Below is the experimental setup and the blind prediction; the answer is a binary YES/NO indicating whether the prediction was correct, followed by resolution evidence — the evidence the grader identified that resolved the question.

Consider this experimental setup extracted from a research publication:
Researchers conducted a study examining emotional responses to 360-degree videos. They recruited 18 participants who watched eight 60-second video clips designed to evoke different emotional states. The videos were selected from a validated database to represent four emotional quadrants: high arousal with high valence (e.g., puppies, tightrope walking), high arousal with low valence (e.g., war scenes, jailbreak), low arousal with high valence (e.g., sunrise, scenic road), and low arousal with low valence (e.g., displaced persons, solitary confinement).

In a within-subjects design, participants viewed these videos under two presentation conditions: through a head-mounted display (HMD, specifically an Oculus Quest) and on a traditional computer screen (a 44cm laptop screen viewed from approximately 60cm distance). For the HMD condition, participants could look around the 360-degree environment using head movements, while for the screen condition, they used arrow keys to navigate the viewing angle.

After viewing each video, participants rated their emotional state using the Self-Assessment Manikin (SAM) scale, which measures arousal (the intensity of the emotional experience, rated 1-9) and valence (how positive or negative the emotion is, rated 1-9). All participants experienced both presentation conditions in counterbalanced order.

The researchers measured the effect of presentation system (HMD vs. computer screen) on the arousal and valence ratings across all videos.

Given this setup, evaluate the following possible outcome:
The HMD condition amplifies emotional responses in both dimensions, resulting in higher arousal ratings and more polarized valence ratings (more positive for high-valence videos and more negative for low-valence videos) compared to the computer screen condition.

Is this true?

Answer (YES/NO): NO